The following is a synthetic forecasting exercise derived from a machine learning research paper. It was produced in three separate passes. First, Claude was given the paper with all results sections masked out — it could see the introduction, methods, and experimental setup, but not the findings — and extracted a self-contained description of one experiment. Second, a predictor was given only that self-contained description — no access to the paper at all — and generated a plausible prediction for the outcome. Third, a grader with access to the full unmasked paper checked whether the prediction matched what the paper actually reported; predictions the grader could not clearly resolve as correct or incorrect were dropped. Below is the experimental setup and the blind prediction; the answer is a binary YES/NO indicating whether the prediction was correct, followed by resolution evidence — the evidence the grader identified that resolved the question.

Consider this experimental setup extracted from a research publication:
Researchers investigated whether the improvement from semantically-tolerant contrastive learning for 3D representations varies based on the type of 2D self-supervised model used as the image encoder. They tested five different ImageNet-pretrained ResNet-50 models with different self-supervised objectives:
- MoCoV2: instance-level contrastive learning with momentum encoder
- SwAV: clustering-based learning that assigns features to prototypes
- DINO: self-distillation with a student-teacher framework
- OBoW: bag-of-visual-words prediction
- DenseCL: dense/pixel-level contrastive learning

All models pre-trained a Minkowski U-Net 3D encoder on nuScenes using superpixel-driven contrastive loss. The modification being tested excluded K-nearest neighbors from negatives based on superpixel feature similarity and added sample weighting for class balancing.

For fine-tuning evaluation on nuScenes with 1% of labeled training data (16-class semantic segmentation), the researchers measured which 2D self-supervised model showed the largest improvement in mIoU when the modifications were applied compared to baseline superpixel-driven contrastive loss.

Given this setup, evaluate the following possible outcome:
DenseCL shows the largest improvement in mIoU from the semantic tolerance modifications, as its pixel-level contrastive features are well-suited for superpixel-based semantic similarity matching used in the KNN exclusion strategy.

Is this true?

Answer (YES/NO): NO